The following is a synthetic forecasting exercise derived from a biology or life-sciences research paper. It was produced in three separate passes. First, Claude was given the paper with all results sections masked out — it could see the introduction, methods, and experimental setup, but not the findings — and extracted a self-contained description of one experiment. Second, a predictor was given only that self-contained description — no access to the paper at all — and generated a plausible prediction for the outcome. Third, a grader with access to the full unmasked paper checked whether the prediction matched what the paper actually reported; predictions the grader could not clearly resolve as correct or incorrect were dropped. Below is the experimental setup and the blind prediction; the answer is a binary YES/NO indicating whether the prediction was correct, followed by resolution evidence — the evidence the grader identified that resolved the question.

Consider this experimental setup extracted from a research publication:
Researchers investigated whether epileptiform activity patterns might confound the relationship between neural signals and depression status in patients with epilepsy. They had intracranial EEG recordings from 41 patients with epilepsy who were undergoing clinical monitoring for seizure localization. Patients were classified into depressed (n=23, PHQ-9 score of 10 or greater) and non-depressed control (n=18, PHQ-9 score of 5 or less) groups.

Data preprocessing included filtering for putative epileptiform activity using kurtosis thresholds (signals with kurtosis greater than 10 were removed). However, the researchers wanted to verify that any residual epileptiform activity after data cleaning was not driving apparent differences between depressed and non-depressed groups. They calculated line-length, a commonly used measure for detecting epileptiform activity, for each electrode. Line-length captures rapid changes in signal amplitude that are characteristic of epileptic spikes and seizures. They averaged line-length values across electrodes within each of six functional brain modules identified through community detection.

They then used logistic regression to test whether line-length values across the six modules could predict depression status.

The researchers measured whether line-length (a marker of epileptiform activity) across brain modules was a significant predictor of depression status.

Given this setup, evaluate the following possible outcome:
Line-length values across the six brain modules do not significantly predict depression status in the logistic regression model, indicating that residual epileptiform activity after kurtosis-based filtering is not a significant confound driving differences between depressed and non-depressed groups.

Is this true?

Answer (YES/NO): YES